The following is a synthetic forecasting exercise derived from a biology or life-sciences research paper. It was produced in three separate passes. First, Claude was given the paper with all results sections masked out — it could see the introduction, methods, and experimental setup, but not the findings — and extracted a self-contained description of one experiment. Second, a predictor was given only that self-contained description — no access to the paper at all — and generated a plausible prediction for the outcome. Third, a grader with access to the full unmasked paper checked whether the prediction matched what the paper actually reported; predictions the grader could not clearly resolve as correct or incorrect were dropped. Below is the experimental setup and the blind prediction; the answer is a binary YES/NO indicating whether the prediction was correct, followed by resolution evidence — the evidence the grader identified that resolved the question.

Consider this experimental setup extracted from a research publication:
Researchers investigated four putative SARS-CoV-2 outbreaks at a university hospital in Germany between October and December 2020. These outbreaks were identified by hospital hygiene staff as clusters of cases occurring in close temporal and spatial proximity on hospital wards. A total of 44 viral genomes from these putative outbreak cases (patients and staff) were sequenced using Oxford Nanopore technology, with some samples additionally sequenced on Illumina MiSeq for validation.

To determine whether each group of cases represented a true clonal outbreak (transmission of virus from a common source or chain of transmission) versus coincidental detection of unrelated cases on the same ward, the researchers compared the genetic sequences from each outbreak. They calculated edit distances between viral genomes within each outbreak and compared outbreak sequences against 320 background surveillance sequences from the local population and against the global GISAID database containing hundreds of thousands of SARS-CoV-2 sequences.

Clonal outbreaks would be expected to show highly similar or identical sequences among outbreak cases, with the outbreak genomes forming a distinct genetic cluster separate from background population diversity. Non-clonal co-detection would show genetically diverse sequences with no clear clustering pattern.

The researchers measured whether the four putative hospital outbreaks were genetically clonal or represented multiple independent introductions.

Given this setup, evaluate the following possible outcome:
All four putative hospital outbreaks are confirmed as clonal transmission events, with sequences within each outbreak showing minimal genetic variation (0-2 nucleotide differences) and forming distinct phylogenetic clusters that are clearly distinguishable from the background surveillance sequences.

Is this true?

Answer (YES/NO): NO